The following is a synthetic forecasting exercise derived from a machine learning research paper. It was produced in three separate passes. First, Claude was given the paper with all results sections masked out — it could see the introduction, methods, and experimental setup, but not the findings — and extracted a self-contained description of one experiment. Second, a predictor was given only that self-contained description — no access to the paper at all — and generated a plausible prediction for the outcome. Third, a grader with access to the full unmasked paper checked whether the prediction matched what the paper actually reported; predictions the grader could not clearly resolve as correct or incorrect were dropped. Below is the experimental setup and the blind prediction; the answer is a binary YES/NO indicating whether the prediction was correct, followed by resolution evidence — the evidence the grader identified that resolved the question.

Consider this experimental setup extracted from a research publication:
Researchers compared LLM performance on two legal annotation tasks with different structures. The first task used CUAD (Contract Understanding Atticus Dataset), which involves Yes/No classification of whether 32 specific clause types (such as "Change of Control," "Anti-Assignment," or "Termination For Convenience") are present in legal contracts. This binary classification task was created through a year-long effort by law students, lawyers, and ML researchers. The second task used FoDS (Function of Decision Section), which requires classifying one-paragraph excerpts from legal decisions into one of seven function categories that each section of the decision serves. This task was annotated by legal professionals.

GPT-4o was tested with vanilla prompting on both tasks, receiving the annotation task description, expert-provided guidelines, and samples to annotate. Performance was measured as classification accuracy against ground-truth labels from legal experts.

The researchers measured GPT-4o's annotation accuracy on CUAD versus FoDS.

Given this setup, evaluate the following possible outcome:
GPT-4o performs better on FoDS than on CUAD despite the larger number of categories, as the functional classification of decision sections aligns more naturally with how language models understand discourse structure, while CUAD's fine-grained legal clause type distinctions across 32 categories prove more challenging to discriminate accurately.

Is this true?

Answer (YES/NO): NO